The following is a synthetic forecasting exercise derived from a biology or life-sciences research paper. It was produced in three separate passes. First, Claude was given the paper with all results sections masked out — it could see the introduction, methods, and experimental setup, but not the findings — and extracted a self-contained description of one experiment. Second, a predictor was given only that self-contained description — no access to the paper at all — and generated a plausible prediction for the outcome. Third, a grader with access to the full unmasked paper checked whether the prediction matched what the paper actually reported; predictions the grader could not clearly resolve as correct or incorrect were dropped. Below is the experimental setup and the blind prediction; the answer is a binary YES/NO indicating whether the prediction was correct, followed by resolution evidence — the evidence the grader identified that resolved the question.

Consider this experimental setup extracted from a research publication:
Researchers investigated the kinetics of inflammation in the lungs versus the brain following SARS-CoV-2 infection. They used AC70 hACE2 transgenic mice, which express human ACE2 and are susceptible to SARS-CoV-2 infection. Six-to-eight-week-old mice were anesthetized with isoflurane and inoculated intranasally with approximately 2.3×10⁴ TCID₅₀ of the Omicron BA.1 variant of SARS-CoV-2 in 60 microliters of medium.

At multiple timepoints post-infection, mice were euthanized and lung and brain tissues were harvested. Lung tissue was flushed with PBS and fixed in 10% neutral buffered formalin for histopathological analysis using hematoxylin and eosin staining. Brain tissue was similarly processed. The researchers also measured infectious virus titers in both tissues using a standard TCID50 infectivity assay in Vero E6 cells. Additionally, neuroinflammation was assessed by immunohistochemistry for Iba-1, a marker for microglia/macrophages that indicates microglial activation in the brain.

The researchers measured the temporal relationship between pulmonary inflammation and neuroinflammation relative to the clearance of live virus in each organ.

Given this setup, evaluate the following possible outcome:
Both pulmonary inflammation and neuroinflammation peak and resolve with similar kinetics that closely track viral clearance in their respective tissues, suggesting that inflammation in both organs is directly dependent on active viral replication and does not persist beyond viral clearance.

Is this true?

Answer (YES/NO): NO